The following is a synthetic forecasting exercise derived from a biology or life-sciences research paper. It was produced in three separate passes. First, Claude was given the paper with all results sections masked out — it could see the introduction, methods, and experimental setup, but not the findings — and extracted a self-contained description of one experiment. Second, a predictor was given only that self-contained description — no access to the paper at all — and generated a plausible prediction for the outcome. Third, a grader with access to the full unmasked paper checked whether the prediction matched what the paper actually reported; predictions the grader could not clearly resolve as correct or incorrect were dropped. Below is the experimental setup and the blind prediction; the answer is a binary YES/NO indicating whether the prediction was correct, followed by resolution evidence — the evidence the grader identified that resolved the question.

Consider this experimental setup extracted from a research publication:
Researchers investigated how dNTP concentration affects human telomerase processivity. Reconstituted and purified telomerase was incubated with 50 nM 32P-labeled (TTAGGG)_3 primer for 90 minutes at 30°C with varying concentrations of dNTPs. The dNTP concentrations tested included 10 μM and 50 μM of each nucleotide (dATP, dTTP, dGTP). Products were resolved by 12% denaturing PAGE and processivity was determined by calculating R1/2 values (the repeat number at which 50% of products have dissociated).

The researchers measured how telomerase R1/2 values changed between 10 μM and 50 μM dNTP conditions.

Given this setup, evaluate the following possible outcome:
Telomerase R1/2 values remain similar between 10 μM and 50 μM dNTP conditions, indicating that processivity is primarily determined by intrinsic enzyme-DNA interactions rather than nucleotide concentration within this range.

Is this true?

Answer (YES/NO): NO